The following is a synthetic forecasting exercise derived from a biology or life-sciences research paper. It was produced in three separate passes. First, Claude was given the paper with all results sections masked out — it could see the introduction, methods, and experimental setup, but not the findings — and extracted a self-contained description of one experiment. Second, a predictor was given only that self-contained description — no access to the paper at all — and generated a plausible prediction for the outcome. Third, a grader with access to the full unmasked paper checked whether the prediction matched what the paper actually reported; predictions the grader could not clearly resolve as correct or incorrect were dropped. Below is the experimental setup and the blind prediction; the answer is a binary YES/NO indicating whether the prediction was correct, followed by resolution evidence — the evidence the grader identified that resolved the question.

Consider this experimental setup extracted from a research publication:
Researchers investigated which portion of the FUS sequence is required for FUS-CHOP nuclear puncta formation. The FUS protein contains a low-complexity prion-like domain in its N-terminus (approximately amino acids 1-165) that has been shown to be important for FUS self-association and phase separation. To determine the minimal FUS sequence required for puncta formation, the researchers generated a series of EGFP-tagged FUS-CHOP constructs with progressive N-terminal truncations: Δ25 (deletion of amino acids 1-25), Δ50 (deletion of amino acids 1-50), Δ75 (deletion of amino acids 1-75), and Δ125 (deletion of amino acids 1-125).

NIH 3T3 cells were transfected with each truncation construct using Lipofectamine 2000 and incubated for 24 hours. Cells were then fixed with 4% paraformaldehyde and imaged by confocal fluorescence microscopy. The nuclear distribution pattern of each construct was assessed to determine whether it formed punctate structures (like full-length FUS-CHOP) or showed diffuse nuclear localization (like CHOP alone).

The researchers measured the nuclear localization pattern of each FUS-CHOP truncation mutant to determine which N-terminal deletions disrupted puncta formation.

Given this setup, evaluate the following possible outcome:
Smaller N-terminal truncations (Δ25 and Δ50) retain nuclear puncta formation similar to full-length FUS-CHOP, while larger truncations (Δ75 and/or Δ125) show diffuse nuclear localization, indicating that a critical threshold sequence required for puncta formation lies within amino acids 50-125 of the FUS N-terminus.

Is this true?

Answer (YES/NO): YES